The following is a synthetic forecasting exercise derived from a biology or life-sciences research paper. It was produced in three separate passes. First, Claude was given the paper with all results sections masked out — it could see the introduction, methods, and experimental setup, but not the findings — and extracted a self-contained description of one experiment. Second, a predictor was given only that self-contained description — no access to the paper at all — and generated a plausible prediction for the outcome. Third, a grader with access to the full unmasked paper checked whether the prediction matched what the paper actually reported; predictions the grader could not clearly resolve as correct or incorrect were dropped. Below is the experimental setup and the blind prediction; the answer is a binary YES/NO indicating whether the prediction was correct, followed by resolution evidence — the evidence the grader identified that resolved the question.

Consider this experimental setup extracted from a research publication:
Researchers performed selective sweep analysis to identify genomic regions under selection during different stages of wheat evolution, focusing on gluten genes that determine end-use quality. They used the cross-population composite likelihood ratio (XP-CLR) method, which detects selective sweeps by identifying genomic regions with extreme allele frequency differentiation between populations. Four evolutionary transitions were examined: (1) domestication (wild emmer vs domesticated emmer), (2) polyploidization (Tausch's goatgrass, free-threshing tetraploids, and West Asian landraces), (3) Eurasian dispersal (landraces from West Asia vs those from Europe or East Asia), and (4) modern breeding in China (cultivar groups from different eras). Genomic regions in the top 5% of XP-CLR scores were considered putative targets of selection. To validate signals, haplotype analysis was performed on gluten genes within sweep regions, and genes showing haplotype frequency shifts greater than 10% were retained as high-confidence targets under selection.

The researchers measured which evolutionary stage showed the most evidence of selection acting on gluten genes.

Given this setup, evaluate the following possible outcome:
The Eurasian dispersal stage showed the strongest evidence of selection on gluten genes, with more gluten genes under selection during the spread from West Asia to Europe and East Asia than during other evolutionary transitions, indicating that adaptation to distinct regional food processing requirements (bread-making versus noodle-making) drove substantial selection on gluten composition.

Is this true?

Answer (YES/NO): NO